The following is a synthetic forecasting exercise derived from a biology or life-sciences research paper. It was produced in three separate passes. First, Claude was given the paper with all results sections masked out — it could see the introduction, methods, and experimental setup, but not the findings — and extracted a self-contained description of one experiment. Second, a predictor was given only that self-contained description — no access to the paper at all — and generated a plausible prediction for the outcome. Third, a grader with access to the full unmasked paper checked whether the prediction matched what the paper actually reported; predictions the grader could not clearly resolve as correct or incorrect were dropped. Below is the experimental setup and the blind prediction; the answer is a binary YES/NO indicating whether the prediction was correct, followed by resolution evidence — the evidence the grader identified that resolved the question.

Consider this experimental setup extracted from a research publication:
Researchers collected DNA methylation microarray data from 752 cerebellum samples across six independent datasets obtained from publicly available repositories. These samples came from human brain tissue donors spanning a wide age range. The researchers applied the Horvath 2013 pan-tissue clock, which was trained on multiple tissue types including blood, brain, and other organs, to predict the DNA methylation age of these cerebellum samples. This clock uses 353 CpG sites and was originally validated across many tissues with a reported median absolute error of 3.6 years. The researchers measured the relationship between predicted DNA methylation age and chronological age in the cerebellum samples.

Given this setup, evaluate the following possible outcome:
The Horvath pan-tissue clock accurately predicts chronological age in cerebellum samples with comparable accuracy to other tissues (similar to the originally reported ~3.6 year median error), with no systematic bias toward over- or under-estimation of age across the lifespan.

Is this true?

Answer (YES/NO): NO